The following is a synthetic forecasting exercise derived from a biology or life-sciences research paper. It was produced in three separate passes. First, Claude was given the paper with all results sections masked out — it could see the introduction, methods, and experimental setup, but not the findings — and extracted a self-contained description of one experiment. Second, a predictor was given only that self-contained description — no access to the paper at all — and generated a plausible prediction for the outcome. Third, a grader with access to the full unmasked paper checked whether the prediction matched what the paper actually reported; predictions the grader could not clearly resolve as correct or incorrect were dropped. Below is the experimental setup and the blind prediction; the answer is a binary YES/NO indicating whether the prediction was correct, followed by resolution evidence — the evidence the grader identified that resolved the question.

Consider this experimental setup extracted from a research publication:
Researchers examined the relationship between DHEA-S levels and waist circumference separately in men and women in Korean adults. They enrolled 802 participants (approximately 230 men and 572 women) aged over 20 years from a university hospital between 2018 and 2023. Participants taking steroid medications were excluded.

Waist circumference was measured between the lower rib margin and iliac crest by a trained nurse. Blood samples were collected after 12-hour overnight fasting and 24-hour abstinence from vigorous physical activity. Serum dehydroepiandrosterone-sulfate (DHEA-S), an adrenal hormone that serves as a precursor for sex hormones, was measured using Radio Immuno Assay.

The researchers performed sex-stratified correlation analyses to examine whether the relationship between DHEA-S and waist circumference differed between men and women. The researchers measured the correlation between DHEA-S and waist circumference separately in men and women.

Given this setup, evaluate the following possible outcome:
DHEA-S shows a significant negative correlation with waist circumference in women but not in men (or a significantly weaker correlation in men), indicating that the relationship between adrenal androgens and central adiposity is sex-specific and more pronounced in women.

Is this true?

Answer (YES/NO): NO